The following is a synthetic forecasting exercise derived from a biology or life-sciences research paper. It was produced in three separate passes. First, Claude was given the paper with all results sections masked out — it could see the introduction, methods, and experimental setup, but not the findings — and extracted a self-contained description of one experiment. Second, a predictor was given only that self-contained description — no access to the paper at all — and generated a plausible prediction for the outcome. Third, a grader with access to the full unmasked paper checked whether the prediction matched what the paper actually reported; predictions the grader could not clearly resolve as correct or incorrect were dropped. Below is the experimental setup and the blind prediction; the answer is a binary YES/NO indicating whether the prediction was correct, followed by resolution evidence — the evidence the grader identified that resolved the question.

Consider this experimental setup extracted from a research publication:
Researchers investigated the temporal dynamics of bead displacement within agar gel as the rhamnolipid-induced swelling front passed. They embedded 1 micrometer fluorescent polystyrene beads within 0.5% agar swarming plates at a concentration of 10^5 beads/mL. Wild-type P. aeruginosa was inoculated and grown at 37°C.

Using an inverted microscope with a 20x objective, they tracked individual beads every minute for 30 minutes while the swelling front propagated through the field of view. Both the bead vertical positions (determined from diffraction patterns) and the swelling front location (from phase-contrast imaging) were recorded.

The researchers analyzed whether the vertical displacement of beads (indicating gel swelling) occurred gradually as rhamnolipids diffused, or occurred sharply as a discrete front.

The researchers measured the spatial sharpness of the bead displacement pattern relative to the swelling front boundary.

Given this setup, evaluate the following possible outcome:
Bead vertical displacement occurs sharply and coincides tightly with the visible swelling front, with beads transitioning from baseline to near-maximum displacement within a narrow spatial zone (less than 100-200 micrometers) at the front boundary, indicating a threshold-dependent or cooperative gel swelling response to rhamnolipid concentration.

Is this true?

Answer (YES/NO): YES